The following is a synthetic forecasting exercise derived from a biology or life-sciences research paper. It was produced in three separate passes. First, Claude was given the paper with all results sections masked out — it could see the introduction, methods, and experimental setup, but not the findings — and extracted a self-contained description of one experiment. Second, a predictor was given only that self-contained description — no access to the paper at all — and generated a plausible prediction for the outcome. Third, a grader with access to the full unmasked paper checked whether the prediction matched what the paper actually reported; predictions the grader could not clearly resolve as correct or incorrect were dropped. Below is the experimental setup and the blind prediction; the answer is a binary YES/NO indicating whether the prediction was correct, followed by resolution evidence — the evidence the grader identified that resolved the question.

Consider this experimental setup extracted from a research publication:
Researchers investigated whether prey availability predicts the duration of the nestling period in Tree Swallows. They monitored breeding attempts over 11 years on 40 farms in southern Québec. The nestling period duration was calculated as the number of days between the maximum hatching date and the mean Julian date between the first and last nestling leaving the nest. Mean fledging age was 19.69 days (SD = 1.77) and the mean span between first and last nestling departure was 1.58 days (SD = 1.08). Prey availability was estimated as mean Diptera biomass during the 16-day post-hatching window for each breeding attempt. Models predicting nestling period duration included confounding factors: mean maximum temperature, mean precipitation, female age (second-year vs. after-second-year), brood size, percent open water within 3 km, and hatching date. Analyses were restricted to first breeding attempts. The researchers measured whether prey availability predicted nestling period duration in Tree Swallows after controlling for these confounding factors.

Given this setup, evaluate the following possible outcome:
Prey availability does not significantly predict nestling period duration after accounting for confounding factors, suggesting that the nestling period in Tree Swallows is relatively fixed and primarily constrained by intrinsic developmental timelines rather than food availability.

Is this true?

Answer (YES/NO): YES